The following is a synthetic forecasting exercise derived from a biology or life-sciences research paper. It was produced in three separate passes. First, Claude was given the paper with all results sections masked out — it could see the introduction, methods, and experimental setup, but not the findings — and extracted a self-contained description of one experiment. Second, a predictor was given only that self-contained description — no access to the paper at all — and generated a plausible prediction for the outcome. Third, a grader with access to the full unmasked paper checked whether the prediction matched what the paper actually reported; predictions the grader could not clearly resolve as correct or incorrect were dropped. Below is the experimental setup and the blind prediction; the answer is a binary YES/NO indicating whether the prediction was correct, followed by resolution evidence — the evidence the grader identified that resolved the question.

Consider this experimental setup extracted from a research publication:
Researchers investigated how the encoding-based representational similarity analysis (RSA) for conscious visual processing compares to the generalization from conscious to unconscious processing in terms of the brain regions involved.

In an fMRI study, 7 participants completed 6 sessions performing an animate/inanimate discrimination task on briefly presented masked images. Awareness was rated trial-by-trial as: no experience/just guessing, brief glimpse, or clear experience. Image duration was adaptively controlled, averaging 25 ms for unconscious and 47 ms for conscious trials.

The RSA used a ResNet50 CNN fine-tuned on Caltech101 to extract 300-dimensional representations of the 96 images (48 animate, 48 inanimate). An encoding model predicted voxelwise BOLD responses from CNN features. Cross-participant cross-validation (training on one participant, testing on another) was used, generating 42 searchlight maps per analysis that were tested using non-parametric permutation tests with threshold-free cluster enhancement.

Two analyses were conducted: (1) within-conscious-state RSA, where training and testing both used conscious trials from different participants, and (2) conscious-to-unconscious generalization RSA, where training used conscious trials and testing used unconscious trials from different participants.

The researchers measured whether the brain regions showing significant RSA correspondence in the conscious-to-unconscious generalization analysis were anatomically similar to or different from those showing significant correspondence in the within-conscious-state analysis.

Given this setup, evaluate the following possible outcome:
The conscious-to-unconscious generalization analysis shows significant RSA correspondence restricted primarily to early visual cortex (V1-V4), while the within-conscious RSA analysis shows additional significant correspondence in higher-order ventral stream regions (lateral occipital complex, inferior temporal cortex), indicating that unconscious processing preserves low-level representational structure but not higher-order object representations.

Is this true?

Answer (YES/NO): NO